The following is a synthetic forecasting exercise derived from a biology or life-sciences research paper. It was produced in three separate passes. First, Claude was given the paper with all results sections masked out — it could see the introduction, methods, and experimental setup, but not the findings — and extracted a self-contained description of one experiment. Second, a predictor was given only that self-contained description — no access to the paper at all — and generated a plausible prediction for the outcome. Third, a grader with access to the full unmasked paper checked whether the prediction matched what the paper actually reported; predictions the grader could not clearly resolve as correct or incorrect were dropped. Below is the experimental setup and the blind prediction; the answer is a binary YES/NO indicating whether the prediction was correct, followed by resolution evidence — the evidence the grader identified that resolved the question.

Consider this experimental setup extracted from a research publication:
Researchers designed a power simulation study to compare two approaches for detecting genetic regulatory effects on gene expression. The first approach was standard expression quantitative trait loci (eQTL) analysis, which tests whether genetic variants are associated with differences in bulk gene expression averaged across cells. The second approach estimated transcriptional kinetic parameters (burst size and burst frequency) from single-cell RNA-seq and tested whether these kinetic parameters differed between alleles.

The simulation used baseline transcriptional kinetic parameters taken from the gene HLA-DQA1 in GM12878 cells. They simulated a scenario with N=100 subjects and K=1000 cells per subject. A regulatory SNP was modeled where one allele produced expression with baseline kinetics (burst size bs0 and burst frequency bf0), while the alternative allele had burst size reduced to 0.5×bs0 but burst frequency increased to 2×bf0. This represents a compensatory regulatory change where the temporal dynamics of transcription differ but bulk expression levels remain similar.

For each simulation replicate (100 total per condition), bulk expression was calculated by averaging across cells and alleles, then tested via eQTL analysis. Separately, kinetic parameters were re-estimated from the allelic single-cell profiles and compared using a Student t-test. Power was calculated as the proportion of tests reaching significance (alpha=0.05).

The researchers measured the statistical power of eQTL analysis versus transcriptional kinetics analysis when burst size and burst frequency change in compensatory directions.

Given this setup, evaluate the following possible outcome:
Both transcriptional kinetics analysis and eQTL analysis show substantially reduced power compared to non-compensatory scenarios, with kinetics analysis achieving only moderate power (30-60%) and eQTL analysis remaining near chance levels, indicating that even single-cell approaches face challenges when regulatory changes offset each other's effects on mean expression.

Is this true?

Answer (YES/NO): NO